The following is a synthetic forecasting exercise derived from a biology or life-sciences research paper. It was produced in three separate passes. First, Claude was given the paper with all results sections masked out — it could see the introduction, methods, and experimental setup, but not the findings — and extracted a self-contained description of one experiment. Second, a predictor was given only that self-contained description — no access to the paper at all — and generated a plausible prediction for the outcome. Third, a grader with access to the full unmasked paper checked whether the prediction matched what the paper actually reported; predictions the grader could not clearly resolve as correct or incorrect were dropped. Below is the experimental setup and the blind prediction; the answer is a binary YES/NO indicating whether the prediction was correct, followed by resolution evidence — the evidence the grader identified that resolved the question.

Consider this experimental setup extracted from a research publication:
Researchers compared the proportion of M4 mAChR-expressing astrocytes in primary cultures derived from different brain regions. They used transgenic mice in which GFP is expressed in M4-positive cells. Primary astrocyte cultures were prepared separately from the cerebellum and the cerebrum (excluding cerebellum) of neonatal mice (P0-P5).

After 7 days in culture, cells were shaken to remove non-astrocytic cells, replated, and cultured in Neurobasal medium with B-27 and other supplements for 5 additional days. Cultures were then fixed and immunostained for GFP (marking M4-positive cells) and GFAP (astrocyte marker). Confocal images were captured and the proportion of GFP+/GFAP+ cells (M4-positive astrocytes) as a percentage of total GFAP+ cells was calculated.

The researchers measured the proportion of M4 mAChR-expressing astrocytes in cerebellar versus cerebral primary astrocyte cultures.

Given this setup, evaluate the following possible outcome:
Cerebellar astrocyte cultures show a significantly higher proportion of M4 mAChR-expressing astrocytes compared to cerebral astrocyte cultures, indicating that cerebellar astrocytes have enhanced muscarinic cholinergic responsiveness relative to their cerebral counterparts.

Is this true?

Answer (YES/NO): YES